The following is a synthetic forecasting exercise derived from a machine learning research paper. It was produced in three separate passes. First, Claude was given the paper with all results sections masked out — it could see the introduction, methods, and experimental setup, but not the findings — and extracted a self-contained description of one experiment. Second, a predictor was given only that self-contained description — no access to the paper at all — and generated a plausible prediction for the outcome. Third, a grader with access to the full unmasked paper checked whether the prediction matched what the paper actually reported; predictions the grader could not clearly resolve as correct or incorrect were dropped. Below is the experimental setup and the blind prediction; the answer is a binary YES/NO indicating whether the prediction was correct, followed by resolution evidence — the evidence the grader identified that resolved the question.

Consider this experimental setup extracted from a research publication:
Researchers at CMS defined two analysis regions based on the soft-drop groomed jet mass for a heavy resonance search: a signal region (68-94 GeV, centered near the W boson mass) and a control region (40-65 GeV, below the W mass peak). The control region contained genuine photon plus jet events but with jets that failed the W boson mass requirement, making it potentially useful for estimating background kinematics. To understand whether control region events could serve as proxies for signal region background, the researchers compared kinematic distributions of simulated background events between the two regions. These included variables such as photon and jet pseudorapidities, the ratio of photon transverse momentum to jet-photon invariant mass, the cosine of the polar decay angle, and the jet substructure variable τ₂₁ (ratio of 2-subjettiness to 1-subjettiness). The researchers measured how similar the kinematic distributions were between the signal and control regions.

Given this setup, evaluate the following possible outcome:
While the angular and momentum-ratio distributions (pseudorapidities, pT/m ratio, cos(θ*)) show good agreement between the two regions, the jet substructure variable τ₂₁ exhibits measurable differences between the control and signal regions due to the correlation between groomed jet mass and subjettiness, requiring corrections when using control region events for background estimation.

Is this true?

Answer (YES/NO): NO